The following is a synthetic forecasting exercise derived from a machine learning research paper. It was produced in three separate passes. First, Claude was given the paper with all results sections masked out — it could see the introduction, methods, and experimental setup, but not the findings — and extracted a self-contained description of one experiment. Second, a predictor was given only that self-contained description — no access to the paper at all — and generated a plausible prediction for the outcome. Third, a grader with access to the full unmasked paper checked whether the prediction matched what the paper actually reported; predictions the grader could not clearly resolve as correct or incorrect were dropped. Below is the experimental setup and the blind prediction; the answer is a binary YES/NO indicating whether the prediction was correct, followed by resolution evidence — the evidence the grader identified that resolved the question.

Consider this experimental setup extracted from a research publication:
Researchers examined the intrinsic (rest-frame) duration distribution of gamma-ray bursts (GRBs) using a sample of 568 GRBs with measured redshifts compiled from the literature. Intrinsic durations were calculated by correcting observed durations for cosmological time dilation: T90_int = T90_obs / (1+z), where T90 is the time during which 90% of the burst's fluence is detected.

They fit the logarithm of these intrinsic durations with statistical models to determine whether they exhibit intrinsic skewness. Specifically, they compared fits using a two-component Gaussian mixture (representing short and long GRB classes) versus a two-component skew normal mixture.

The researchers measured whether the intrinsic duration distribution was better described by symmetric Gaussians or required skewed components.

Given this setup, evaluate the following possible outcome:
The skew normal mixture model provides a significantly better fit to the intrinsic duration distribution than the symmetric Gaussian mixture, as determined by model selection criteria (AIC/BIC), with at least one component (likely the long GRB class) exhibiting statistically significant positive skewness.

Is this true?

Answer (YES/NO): NO